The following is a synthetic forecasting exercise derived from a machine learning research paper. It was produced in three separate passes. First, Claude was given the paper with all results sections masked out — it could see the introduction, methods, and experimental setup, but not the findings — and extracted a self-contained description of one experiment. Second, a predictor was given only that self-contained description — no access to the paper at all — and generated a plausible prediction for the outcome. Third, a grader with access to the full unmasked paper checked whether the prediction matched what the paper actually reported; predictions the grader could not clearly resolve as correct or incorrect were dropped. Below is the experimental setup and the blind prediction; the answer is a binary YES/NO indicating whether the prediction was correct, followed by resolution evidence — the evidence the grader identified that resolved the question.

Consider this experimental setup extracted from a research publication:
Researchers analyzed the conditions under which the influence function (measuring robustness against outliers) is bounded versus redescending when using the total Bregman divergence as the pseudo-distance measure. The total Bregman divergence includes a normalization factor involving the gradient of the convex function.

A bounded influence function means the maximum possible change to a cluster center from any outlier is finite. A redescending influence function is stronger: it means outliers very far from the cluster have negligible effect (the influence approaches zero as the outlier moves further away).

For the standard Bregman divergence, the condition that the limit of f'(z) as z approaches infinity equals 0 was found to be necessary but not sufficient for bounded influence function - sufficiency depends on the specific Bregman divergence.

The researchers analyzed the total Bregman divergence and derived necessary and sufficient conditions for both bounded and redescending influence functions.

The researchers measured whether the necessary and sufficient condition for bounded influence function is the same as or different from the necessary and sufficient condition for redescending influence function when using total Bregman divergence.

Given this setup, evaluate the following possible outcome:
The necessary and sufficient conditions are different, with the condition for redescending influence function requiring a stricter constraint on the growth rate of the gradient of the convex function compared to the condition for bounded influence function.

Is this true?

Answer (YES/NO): NO